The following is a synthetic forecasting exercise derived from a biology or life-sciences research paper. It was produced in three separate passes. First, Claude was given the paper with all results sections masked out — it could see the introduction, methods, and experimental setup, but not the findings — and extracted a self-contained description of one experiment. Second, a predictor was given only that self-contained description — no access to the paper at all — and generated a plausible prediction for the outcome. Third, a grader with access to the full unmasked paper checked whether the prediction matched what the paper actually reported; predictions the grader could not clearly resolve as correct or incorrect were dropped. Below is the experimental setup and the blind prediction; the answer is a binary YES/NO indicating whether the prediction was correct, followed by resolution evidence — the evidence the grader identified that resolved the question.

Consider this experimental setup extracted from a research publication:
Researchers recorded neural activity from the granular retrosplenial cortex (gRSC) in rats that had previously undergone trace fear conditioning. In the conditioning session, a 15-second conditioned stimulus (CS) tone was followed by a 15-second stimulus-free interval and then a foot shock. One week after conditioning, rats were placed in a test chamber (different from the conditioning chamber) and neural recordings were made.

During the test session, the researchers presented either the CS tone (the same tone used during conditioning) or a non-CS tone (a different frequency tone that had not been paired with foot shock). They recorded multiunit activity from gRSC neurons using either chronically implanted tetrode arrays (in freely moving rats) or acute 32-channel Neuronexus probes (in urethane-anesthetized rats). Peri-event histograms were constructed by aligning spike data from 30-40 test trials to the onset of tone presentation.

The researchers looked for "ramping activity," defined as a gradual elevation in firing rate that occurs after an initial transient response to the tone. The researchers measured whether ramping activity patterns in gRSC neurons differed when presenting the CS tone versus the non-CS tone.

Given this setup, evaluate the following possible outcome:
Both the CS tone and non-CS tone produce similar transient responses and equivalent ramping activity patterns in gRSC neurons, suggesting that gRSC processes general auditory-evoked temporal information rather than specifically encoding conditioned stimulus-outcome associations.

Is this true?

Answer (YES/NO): NO